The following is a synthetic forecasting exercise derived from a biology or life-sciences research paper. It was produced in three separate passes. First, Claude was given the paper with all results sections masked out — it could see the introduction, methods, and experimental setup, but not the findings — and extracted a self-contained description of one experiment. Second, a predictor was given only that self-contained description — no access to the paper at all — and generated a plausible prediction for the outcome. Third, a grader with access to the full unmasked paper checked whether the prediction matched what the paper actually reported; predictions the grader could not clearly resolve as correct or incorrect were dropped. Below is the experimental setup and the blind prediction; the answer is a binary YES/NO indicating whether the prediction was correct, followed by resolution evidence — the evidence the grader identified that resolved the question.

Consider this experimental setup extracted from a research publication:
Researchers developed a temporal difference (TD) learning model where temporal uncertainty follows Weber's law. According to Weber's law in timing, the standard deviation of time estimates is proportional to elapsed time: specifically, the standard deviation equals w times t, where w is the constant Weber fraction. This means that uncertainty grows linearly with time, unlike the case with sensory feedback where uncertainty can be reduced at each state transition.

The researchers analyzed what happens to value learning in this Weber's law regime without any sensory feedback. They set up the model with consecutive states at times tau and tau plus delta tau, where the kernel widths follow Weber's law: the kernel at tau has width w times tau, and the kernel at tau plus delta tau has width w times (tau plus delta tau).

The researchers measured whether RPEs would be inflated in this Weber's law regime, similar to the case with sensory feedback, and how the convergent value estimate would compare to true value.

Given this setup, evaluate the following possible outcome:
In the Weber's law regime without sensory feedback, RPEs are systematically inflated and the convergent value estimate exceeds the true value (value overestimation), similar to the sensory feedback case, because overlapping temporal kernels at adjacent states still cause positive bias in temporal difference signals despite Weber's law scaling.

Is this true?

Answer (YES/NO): YES